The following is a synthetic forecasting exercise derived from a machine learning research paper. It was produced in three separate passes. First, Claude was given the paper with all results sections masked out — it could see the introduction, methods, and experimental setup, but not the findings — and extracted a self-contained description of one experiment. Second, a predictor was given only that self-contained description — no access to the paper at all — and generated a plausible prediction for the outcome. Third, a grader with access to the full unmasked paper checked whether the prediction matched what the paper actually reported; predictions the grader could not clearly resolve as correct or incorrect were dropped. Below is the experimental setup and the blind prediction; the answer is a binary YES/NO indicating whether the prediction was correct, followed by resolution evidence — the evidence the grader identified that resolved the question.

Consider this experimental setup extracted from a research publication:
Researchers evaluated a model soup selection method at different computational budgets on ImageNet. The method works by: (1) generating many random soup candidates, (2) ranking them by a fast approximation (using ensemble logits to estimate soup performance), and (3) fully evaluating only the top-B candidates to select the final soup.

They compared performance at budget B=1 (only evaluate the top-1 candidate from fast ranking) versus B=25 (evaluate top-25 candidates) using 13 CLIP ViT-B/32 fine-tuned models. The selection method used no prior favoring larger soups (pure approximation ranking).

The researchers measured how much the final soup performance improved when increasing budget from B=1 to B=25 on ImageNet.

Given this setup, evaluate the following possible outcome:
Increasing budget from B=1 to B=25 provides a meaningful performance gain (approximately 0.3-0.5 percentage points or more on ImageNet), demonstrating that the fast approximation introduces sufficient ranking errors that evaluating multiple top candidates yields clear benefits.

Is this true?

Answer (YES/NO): YES